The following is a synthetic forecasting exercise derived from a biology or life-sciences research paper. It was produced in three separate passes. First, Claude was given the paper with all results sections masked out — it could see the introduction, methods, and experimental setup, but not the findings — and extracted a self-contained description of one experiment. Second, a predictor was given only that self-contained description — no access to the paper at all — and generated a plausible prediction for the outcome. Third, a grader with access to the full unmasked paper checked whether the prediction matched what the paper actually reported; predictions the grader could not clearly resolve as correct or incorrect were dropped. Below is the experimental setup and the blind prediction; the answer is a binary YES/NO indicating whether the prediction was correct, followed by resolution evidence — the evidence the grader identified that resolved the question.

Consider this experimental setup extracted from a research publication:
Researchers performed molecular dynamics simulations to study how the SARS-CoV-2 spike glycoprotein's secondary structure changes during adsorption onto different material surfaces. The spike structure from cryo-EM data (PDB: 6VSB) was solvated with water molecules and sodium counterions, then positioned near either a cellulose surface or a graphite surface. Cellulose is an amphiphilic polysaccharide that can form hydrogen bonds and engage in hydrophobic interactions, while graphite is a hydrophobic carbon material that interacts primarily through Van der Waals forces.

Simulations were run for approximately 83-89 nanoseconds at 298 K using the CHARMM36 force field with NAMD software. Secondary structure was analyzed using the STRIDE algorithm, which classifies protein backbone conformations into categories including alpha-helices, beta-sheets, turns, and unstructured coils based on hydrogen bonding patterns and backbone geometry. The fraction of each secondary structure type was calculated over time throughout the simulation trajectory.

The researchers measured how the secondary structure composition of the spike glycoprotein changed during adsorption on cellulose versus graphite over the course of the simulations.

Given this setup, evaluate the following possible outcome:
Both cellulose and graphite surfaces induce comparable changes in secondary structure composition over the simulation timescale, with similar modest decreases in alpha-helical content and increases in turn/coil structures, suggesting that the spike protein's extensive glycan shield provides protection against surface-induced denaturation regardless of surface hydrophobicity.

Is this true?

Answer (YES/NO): NO